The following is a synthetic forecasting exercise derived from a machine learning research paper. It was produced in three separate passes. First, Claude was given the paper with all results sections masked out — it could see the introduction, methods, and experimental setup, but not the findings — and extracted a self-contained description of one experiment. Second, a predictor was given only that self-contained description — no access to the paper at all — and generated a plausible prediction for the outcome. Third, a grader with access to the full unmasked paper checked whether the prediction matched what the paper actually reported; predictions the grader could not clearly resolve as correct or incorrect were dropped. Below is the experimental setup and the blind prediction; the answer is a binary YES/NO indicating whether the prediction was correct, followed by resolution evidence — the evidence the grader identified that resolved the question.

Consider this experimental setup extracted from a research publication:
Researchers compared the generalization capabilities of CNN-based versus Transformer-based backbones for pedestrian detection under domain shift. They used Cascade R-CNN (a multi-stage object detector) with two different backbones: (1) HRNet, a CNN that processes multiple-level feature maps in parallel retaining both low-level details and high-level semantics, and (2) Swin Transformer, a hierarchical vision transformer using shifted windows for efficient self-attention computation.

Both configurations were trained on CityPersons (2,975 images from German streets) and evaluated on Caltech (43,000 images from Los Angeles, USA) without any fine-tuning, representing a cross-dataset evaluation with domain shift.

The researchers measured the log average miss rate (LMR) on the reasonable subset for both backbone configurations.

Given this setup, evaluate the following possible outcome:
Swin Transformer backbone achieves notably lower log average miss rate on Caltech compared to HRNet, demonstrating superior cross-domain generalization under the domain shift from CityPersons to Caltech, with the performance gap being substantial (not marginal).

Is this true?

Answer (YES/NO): NO